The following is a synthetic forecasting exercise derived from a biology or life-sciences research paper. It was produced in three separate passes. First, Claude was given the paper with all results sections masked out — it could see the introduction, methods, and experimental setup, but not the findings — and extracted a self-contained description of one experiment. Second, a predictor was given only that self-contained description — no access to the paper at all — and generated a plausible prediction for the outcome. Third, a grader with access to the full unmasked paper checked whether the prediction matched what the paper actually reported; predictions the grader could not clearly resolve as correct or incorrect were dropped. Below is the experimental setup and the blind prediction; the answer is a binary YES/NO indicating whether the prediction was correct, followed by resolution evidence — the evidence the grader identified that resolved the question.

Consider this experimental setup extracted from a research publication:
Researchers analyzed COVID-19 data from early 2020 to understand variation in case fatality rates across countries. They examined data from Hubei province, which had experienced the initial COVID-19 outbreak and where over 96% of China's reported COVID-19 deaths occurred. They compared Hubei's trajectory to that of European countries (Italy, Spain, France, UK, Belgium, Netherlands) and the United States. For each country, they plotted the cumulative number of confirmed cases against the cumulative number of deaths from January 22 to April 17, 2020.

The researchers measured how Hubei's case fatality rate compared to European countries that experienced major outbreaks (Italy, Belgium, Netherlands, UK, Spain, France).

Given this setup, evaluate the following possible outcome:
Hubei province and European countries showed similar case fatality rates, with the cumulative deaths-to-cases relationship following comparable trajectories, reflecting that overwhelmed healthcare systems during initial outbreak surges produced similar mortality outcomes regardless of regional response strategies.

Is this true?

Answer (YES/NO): NO